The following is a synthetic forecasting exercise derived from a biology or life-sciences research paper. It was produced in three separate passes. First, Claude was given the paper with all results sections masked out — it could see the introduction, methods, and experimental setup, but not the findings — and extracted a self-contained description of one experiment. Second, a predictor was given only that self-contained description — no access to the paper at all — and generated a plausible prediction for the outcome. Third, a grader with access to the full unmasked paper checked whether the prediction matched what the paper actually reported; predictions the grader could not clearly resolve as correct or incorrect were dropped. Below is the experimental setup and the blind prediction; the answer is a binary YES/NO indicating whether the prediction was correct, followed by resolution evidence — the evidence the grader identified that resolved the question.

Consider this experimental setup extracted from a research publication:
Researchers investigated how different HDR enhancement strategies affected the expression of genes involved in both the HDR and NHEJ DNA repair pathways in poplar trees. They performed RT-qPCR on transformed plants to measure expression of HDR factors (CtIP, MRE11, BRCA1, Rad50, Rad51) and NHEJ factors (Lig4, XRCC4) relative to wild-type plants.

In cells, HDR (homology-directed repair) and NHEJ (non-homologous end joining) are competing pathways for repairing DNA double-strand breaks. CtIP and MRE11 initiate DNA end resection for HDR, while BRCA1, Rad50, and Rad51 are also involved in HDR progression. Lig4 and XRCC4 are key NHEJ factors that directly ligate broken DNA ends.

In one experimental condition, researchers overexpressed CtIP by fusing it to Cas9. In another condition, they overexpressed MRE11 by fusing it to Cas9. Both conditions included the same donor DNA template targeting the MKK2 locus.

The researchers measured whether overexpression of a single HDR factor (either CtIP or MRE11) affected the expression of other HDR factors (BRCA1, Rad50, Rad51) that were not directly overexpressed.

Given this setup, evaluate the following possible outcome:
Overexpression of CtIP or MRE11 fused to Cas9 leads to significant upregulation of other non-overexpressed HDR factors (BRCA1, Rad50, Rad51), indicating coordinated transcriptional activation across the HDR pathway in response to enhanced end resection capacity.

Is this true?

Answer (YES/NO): NO